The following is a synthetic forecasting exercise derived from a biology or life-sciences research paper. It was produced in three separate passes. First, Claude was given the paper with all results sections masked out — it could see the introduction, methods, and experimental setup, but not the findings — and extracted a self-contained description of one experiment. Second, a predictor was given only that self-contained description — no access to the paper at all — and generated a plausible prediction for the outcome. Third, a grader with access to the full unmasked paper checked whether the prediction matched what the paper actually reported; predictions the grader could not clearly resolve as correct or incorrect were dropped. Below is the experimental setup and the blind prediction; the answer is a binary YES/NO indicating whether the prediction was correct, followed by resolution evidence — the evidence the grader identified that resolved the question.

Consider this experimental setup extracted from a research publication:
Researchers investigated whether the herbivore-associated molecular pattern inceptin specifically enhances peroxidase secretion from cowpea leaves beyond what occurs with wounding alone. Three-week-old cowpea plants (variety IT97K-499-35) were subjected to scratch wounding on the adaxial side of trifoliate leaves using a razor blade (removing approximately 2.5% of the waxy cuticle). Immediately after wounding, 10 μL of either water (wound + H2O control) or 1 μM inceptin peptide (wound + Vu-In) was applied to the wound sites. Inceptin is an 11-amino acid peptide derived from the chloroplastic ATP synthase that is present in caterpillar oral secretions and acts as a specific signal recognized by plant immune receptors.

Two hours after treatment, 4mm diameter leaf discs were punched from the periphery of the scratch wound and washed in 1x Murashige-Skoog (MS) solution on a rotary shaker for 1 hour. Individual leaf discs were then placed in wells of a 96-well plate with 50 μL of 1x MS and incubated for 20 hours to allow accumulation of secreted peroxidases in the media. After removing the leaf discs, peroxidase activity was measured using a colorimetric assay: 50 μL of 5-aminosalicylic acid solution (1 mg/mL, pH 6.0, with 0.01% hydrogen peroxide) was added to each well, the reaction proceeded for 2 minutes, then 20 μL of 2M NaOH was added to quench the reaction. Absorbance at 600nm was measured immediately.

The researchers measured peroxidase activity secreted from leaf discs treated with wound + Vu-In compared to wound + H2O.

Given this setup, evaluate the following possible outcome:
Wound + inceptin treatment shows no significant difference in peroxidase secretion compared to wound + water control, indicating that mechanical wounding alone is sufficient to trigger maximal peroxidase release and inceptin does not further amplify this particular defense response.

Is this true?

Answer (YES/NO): NO